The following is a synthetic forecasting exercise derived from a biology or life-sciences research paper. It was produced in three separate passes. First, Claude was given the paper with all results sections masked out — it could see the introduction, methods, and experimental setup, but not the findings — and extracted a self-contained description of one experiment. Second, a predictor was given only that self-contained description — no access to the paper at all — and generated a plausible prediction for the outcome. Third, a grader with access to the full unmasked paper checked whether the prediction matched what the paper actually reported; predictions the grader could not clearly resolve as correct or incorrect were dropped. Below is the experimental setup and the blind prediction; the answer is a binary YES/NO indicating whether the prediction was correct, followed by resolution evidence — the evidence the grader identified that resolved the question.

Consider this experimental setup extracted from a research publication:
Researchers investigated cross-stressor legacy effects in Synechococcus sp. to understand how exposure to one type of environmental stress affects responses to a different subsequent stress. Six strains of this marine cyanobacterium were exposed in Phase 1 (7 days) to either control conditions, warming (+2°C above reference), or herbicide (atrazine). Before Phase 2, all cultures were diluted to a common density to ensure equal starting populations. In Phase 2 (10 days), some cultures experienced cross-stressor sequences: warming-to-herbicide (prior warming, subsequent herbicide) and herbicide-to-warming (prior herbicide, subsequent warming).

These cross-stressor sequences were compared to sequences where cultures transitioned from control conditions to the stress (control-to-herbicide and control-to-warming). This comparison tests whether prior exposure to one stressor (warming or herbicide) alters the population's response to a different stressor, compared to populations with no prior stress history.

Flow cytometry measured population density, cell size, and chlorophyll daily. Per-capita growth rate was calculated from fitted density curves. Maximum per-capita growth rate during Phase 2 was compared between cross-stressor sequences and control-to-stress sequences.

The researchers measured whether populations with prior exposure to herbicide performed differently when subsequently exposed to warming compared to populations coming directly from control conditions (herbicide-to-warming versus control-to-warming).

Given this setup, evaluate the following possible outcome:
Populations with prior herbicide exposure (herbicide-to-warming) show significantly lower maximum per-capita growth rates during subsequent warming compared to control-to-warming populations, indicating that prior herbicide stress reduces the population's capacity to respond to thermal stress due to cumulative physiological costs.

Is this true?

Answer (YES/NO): NO